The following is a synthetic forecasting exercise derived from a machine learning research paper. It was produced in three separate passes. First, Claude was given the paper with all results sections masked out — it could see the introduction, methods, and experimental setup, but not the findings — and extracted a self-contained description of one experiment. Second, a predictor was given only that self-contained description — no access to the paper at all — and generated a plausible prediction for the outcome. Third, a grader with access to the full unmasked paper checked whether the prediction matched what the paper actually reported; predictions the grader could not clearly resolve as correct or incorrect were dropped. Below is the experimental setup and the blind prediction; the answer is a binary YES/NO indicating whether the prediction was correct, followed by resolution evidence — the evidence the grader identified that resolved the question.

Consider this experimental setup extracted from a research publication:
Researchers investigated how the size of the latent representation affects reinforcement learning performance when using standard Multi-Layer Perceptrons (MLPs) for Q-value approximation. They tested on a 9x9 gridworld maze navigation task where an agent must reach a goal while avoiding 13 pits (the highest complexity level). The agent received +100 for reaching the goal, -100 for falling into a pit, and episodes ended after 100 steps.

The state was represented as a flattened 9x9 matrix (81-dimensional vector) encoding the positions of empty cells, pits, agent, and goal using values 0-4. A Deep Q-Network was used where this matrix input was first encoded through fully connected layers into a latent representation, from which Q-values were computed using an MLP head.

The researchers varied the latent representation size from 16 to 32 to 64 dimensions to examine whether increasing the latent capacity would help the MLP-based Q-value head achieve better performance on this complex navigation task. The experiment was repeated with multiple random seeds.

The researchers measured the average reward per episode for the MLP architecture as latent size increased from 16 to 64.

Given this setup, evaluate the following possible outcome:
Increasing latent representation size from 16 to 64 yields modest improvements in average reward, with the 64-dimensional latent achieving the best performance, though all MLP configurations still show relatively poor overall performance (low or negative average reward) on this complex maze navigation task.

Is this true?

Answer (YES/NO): NO